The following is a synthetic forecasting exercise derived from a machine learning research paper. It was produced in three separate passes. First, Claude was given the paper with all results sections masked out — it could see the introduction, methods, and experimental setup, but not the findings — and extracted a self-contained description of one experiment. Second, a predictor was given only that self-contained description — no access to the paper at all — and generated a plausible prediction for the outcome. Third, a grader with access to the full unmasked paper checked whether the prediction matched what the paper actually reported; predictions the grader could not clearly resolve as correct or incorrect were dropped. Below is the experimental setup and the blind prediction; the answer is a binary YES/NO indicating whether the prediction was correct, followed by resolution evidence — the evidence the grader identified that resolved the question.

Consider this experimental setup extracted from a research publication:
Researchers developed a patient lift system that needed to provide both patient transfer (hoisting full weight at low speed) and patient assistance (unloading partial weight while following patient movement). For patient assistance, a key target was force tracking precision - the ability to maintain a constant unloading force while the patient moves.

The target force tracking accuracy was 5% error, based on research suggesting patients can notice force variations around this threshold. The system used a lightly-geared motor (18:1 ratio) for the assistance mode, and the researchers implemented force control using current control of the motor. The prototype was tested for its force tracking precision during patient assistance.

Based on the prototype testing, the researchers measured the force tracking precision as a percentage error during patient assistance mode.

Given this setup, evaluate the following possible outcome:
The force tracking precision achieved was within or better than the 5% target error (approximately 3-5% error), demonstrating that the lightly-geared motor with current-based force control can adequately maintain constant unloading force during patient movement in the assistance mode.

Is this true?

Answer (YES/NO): NO